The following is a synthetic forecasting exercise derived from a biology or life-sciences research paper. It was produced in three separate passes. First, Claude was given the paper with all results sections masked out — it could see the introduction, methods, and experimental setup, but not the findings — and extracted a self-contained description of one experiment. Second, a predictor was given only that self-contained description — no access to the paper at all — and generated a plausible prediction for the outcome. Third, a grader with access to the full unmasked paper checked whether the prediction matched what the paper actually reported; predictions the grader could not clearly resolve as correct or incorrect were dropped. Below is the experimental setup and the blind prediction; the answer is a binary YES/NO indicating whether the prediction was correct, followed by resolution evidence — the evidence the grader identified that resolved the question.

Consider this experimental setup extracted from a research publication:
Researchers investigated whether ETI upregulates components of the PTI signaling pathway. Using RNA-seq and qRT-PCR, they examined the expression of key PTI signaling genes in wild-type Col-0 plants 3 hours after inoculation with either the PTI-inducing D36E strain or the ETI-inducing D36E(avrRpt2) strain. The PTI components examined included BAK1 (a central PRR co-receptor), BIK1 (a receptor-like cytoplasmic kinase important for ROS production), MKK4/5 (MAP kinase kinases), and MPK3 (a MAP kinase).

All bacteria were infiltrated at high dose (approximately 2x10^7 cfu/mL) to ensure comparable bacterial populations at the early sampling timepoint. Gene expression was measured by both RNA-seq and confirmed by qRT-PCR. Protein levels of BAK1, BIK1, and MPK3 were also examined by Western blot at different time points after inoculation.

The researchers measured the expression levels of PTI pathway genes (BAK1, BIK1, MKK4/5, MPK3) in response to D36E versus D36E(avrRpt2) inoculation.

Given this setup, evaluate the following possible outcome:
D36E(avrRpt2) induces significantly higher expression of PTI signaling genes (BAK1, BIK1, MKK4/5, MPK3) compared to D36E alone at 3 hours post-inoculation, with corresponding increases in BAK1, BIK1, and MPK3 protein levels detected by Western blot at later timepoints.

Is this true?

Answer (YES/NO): YES